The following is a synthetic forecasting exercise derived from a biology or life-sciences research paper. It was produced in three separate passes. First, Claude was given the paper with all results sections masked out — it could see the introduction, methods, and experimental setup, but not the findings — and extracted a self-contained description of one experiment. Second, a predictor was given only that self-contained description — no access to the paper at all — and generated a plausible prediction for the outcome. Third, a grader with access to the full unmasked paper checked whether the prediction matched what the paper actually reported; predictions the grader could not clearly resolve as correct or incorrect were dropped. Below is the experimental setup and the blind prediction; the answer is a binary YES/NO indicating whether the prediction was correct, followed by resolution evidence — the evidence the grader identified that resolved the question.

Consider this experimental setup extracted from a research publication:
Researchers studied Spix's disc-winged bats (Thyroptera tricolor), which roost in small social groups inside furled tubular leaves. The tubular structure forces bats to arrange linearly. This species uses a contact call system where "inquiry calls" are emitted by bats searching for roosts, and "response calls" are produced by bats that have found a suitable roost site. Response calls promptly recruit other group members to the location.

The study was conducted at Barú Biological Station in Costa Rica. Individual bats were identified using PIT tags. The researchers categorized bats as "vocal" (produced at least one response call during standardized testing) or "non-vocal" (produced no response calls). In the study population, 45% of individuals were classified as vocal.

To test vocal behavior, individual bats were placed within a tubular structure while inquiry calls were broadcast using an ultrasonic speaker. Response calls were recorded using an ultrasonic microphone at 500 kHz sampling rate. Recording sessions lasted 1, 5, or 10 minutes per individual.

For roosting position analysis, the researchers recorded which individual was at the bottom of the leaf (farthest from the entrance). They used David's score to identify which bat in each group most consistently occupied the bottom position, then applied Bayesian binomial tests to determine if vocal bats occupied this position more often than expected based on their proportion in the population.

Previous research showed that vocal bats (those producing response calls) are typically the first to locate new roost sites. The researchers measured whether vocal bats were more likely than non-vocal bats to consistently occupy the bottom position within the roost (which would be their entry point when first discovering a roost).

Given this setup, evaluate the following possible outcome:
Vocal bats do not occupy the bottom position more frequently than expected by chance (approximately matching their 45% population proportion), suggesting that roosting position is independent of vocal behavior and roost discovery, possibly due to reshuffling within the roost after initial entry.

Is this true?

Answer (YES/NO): YES